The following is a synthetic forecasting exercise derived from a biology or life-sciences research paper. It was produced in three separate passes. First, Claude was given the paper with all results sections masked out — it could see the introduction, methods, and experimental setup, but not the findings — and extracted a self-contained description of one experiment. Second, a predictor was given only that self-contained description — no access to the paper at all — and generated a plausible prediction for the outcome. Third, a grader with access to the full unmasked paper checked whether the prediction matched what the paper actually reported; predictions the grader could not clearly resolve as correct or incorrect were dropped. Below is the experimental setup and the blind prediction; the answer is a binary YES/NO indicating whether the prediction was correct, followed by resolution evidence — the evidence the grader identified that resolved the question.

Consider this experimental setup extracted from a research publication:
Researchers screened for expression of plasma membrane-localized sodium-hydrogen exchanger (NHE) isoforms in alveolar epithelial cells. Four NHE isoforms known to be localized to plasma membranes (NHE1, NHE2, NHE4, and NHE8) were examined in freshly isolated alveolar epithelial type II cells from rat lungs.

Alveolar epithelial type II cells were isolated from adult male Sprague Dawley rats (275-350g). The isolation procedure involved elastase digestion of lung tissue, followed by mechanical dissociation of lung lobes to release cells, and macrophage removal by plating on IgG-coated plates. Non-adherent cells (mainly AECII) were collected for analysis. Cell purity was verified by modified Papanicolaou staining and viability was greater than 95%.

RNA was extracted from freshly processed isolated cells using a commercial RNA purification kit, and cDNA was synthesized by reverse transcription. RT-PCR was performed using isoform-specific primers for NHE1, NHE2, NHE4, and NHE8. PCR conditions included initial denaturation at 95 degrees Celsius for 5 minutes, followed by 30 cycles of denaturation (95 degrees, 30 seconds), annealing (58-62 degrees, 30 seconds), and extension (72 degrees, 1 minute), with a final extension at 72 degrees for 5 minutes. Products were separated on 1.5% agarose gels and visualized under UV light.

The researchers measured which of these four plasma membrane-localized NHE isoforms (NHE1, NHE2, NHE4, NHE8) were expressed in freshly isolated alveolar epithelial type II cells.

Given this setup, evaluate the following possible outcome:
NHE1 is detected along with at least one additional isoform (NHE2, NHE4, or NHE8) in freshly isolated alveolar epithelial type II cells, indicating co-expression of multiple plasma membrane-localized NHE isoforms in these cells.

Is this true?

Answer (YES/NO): YES